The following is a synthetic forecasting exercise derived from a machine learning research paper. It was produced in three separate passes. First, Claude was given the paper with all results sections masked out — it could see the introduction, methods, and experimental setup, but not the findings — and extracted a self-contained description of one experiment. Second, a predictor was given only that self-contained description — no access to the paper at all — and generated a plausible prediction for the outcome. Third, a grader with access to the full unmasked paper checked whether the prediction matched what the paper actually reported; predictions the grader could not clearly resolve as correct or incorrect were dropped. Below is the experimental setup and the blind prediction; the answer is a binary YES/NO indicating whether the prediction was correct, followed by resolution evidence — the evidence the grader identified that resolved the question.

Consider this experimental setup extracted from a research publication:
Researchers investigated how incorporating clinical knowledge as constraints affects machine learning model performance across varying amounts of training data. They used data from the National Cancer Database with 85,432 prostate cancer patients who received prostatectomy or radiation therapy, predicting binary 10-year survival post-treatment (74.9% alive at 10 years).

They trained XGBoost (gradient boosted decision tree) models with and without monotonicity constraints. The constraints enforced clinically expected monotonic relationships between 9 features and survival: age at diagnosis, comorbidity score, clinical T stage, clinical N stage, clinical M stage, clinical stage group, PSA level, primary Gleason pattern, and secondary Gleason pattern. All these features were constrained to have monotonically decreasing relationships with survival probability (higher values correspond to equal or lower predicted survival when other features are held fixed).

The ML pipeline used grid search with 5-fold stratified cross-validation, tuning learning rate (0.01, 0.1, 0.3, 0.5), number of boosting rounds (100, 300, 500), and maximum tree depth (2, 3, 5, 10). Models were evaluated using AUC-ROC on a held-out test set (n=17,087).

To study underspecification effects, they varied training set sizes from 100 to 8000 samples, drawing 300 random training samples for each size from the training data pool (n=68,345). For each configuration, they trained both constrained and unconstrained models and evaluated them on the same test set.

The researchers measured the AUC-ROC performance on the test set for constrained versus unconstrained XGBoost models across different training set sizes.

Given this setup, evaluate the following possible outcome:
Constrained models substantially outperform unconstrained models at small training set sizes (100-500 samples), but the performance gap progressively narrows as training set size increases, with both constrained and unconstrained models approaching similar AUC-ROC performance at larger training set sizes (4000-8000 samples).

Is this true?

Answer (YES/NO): NO